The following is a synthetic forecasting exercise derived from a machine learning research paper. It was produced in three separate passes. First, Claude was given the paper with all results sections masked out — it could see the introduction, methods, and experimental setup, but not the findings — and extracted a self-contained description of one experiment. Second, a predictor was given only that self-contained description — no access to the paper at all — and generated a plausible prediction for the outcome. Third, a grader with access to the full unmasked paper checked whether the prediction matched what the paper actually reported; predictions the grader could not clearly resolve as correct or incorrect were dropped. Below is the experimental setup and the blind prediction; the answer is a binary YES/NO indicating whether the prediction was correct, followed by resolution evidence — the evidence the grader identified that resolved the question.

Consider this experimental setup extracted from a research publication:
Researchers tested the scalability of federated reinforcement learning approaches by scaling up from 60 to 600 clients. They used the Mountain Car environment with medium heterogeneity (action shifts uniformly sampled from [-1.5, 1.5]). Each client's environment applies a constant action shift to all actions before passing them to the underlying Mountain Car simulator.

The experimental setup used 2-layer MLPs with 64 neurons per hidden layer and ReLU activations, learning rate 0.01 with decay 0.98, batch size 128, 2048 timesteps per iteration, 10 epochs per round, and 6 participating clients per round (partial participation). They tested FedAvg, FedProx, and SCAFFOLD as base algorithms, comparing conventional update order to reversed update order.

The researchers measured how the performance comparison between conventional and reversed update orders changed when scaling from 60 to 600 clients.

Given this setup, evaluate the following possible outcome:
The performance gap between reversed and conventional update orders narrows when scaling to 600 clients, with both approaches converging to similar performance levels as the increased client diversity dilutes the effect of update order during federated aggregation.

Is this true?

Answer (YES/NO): NO